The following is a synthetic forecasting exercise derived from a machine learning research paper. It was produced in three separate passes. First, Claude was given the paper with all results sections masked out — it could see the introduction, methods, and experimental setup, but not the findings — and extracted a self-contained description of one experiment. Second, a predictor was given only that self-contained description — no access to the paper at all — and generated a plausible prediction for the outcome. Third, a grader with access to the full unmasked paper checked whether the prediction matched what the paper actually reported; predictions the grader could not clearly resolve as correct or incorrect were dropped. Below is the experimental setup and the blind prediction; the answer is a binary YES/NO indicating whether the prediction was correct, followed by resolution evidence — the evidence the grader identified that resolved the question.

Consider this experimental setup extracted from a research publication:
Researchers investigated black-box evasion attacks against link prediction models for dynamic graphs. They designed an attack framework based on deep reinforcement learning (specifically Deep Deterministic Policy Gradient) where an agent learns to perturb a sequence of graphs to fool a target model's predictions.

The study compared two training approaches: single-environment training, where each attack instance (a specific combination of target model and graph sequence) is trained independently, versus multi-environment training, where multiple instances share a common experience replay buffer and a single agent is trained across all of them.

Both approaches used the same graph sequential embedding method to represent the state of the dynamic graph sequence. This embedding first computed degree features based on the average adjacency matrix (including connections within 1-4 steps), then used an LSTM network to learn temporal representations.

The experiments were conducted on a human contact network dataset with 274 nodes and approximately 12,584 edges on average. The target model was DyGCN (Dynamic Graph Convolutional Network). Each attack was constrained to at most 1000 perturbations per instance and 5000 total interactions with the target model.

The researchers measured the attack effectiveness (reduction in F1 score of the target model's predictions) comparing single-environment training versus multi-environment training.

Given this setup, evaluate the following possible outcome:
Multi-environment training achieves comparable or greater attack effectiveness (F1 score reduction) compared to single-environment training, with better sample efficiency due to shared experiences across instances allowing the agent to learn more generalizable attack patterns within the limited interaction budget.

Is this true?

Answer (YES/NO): NO